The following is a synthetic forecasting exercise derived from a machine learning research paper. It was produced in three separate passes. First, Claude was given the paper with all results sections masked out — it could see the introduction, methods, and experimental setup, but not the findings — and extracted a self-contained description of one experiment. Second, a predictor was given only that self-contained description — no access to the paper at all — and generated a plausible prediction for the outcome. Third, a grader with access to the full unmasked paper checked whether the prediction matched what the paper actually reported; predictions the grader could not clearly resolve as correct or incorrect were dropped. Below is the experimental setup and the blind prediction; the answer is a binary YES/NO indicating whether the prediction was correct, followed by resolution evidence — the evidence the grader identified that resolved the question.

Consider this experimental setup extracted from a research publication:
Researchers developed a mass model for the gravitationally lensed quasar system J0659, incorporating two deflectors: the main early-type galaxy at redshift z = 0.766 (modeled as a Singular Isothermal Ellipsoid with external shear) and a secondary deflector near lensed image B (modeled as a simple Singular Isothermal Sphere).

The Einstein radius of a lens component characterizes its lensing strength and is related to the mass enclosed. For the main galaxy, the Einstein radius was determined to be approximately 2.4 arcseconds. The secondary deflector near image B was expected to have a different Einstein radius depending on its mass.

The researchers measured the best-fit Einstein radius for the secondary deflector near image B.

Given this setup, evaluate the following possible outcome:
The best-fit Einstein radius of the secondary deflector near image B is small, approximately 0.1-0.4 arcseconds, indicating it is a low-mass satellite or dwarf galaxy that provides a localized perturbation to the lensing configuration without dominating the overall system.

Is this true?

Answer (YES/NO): NO